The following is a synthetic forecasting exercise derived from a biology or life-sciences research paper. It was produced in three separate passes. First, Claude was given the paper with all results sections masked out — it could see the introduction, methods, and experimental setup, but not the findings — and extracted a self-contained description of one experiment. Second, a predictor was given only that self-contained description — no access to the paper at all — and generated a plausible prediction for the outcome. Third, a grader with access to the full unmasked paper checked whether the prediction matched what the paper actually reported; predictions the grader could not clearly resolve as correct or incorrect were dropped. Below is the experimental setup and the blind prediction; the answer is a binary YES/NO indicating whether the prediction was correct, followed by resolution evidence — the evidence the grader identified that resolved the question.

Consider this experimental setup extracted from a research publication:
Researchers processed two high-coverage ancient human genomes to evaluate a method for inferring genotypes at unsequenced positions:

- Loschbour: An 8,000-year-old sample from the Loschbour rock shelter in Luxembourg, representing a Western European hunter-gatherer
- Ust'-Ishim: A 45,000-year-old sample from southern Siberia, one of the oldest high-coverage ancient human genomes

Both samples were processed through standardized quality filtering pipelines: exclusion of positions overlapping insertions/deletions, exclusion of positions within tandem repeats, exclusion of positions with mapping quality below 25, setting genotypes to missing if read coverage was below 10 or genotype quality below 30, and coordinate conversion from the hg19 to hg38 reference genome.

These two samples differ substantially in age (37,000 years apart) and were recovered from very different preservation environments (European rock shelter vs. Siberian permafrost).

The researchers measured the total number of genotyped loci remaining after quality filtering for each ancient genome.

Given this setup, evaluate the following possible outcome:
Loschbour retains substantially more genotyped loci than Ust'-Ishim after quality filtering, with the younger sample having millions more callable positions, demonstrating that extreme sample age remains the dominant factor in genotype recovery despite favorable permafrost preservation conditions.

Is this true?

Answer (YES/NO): NO